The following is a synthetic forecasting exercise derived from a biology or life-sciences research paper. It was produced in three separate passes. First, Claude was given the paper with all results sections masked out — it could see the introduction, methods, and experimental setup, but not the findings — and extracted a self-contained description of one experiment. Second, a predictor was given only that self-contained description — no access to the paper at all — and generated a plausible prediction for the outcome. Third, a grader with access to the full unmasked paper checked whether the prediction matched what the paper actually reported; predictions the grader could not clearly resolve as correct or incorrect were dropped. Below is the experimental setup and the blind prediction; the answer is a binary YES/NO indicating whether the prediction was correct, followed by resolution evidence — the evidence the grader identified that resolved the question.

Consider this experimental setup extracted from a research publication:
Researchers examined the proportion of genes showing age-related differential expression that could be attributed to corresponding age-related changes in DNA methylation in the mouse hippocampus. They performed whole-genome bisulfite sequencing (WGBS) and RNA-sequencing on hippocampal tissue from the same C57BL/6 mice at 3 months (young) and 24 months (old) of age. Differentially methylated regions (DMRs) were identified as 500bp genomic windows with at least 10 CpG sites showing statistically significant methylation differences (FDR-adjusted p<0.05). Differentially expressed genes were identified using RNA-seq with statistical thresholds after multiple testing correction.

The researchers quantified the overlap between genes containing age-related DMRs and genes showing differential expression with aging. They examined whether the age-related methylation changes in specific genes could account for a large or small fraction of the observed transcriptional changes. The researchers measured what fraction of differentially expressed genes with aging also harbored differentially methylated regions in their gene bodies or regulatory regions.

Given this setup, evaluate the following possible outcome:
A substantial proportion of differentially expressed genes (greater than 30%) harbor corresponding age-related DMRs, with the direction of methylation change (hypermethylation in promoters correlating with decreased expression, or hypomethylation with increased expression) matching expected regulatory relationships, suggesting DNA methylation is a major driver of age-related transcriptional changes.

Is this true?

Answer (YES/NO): NO